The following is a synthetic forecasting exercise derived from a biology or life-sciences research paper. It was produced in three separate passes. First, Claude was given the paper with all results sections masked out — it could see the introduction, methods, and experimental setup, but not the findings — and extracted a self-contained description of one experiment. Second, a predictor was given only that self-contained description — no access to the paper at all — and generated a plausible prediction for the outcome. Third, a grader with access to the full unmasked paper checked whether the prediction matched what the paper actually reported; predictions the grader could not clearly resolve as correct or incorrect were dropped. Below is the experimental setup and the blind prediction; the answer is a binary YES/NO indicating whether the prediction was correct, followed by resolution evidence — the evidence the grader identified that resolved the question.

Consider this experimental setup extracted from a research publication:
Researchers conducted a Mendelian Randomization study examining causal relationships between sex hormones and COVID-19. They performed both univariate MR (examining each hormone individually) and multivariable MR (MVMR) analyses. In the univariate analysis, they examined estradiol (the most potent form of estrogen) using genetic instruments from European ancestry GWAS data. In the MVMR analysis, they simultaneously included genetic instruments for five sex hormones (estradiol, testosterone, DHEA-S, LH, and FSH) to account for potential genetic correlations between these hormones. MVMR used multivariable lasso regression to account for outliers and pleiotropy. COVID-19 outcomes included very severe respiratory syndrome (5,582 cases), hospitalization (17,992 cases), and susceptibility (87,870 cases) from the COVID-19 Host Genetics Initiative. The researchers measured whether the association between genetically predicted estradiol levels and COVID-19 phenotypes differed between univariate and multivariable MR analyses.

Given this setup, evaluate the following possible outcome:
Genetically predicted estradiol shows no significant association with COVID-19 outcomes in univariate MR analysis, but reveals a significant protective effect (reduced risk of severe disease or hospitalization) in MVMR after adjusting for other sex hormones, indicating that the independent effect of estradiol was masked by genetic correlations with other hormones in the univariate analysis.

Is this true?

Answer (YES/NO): YES